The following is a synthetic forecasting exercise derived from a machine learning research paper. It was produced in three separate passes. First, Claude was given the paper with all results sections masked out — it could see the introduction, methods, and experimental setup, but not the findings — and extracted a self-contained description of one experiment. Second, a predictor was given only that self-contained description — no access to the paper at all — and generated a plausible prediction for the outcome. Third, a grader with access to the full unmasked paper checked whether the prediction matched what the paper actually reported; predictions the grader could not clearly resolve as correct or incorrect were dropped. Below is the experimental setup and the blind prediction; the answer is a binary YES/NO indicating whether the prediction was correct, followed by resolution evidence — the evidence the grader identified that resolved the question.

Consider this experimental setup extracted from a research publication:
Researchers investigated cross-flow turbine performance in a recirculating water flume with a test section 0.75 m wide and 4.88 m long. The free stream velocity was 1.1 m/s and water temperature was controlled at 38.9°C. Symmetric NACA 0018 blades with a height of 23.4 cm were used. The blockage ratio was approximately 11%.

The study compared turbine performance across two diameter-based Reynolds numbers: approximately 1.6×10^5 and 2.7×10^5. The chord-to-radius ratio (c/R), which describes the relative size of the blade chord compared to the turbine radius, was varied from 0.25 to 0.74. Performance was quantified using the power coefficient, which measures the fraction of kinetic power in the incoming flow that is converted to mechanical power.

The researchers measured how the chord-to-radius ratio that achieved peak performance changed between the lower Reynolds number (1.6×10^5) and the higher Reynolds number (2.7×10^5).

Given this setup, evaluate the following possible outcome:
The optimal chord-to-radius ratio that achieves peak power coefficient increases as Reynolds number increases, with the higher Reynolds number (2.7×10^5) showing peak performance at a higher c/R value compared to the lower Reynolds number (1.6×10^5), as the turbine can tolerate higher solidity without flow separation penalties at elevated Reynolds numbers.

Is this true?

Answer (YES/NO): NO